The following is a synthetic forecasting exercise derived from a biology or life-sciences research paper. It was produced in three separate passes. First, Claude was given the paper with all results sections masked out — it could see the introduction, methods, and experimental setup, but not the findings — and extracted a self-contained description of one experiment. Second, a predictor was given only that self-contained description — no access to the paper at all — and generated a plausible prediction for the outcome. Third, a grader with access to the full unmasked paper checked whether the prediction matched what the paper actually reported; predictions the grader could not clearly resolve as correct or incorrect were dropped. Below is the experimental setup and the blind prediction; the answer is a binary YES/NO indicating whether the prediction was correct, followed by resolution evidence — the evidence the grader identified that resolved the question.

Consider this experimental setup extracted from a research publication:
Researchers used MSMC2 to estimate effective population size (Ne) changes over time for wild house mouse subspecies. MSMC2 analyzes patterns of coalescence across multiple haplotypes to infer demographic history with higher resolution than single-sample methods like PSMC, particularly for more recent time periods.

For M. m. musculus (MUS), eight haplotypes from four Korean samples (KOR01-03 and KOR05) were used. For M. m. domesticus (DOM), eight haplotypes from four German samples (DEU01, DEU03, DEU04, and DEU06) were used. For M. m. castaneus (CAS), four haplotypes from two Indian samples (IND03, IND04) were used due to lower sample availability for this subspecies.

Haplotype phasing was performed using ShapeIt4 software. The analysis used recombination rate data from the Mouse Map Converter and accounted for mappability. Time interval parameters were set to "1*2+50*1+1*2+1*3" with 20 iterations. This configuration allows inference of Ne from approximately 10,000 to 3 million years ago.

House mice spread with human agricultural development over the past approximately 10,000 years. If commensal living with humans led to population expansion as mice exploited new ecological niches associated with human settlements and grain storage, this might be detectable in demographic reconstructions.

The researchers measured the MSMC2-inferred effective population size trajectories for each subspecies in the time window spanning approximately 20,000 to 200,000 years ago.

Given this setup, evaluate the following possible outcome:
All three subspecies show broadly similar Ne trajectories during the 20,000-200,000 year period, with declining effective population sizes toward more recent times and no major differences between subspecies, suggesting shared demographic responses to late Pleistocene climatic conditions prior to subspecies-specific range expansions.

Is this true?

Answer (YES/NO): NO